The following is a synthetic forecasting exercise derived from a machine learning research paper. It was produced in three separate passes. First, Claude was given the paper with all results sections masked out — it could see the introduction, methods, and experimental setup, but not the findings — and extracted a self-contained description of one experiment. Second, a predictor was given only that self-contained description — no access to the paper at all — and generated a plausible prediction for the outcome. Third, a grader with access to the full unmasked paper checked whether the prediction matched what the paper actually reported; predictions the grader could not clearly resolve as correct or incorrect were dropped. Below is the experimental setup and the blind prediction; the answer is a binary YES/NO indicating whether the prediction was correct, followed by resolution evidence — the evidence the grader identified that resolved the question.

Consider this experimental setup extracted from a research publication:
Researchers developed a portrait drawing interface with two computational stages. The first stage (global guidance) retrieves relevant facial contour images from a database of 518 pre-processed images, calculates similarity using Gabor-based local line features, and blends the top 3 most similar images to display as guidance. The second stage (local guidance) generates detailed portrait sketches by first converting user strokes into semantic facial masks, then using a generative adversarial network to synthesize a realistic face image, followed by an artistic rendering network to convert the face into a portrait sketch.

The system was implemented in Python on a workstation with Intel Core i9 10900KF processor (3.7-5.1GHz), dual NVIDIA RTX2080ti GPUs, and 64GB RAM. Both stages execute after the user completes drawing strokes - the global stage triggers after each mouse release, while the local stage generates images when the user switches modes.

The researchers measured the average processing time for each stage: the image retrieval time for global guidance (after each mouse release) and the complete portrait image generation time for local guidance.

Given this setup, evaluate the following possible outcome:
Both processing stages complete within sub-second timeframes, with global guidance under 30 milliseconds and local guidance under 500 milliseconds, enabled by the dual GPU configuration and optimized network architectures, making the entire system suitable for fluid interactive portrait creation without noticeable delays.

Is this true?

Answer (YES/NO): NO